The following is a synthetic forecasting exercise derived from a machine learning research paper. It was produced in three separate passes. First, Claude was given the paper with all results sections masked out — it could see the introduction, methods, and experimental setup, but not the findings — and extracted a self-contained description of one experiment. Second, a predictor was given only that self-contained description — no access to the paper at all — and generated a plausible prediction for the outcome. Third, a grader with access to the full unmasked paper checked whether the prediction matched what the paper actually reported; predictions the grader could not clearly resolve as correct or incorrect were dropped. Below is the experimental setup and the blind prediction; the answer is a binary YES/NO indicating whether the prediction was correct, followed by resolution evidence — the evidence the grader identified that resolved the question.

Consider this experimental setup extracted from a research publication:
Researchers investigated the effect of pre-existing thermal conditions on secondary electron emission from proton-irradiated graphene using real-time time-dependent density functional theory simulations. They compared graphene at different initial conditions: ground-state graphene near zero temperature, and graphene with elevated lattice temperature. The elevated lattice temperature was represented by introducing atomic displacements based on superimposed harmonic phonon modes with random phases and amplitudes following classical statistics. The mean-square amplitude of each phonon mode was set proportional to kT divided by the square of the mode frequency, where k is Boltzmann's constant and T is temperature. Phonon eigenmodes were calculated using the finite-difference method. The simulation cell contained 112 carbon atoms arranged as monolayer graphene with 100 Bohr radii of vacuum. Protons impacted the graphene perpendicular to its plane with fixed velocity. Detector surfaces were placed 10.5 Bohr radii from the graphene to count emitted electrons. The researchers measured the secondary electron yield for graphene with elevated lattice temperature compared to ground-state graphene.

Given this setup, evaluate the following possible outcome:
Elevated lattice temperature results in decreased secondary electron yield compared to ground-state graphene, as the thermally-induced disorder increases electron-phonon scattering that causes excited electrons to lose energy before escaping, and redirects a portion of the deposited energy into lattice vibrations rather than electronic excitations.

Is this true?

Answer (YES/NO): NO